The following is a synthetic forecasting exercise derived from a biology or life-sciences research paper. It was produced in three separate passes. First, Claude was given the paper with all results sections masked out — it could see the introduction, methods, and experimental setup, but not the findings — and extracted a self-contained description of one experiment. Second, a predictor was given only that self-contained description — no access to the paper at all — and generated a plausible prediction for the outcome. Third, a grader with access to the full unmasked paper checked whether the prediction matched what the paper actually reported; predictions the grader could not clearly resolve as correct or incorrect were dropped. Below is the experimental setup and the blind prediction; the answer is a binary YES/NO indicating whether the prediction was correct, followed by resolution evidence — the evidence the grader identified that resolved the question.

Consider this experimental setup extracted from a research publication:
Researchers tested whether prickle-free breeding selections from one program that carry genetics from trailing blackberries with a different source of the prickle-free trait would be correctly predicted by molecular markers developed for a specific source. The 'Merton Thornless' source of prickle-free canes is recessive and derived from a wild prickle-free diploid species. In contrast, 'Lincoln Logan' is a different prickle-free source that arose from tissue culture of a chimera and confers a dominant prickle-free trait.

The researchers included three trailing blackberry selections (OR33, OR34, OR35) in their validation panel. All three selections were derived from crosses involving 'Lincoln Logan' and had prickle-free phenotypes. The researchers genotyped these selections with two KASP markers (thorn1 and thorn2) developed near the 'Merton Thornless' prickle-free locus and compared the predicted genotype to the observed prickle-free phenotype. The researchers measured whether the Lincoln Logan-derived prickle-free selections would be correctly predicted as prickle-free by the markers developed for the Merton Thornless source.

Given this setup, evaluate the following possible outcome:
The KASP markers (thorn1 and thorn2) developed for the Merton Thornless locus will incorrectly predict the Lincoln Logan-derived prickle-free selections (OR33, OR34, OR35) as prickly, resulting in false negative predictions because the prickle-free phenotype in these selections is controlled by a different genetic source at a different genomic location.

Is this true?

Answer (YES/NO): YES